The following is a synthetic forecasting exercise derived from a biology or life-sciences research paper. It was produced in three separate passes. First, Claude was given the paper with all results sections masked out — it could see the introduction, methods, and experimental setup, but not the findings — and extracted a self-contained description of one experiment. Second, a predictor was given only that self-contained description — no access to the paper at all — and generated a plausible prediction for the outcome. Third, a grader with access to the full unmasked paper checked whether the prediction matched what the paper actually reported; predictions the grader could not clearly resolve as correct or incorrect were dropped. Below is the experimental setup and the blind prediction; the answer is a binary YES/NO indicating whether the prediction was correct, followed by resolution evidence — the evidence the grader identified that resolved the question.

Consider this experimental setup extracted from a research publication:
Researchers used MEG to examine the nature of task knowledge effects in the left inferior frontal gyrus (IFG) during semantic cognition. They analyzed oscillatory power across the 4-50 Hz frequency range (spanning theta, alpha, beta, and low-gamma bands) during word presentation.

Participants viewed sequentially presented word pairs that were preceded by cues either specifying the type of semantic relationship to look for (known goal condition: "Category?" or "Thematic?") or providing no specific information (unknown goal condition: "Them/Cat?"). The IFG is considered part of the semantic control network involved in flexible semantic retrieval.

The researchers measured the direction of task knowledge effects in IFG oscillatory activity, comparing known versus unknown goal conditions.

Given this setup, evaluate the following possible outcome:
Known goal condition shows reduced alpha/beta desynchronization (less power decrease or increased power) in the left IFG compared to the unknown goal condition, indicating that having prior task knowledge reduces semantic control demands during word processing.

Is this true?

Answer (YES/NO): NO